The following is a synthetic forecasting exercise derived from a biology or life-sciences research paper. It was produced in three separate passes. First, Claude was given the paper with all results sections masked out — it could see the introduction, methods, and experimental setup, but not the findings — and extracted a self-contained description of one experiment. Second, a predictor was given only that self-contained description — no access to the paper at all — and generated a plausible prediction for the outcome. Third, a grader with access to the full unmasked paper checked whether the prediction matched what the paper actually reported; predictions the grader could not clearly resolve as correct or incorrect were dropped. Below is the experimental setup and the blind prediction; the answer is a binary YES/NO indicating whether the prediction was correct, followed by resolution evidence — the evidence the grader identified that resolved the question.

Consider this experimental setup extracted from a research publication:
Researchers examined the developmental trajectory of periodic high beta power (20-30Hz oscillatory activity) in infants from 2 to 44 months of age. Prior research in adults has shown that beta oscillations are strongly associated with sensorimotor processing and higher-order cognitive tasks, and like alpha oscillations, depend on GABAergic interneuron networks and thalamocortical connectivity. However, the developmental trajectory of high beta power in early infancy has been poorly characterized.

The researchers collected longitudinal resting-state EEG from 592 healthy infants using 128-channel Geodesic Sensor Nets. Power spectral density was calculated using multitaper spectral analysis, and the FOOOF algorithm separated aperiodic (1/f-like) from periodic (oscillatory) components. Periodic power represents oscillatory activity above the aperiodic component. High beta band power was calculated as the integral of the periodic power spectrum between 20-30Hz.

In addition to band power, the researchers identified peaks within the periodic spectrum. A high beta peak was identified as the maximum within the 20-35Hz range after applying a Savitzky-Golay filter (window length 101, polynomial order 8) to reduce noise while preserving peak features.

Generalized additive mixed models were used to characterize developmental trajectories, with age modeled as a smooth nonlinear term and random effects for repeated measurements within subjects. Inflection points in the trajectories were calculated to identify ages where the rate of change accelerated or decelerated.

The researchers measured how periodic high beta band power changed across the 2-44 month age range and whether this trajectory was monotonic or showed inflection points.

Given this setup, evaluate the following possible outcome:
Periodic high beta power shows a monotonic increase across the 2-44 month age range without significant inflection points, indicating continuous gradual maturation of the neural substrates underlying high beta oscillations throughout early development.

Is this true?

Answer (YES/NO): NO